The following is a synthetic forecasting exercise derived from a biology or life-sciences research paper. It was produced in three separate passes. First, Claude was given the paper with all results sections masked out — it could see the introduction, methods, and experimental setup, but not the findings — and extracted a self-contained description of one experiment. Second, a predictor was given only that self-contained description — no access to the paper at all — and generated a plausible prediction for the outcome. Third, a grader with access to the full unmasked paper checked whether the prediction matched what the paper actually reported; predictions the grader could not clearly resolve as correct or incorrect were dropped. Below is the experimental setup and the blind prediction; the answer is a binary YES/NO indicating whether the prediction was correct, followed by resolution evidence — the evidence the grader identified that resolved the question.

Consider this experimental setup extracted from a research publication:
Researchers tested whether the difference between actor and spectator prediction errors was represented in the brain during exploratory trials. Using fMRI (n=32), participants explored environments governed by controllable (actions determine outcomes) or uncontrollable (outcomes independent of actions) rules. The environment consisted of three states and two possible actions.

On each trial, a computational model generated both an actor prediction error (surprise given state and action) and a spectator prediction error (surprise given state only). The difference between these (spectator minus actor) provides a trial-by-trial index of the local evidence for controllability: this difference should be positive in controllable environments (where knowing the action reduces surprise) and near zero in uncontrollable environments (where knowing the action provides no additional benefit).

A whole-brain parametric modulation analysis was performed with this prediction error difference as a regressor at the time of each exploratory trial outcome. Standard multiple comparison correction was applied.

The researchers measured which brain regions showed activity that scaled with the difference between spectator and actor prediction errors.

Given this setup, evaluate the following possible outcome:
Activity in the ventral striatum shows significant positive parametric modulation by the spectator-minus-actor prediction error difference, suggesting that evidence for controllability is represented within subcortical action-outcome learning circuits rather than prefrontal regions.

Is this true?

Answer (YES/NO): NO